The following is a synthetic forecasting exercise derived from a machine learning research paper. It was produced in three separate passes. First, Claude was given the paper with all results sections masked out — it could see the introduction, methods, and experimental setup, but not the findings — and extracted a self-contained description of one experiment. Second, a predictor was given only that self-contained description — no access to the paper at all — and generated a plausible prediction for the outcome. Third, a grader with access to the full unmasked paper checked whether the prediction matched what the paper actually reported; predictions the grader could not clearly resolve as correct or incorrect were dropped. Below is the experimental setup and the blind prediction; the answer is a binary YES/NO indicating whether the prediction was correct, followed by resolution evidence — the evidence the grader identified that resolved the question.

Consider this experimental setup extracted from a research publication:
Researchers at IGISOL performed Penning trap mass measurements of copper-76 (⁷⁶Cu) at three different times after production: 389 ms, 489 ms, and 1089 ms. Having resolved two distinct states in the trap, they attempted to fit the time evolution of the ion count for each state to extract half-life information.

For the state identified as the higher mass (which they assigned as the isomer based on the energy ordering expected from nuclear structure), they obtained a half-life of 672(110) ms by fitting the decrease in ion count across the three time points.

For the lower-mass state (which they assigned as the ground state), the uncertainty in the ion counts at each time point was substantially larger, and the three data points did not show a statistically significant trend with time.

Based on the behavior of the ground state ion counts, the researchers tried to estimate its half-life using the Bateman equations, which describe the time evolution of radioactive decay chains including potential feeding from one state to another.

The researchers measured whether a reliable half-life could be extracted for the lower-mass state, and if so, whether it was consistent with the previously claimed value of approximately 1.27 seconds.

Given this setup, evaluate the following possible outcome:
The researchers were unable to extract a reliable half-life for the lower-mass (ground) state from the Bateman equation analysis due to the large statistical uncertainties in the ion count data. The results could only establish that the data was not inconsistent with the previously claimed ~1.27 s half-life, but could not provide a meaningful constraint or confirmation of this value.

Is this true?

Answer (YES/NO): YES